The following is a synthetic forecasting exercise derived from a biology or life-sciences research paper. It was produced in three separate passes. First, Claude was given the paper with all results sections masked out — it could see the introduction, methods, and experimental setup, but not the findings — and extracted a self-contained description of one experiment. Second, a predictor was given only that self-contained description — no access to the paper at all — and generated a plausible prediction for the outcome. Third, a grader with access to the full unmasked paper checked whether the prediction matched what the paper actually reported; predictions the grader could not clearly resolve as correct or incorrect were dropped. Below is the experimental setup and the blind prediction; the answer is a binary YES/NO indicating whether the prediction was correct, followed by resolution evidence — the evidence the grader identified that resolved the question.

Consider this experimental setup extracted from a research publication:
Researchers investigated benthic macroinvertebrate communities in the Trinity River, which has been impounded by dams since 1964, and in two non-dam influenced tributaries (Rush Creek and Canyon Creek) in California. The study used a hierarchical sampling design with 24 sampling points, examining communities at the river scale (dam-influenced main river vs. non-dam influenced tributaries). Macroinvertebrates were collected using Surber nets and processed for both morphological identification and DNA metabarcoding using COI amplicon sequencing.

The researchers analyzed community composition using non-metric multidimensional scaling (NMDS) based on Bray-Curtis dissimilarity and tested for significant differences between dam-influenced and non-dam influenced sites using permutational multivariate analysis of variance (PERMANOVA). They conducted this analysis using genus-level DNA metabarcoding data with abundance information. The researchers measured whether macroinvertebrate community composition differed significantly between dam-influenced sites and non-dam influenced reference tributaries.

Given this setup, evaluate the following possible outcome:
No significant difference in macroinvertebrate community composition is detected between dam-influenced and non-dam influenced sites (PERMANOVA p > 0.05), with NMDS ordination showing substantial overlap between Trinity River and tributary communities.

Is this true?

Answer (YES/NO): NO